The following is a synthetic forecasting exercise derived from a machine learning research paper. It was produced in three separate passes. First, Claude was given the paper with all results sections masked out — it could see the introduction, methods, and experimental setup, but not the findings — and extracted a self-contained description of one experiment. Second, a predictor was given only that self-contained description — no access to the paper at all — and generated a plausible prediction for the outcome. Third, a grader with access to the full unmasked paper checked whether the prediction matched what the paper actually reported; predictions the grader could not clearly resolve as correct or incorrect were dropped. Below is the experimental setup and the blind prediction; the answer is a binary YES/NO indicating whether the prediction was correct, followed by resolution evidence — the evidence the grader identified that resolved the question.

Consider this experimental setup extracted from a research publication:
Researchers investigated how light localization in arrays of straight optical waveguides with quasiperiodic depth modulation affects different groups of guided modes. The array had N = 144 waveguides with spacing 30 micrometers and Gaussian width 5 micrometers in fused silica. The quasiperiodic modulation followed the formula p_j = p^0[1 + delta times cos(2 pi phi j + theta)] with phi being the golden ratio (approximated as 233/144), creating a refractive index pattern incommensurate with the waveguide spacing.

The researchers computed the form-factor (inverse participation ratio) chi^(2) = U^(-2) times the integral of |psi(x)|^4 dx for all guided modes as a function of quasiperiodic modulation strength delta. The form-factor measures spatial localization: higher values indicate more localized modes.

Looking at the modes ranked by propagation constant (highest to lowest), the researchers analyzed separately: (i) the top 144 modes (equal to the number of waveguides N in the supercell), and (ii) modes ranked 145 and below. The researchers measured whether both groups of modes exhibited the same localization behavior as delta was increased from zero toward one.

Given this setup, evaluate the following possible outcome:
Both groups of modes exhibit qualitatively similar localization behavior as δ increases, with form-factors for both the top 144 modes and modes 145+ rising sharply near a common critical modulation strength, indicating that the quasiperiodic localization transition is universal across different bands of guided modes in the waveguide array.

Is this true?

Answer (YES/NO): NO